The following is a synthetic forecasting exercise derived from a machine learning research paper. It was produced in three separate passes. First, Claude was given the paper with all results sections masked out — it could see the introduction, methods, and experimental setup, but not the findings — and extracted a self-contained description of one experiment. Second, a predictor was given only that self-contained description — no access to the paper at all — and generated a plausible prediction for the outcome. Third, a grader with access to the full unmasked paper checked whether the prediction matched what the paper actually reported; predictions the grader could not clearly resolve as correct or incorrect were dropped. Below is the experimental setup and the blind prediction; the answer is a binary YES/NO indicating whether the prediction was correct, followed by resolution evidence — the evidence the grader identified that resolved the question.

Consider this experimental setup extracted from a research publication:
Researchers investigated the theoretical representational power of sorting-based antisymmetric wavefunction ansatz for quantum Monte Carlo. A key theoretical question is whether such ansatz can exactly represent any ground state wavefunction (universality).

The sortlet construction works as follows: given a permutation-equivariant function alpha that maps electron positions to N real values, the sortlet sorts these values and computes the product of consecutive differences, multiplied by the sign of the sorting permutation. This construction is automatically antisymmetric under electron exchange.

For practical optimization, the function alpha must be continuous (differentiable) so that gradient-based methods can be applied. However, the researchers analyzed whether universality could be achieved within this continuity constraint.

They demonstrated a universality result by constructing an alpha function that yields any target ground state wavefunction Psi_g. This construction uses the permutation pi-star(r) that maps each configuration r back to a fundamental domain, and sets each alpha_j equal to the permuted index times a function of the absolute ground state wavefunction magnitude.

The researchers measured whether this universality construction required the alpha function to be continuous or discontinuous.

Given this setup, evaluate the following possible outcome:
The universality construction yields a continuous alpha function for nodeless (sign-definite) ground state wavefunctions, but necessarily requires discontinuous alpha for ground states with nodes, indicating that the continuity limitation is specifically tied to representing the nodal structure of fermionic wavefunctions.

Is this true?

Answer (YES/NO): NO